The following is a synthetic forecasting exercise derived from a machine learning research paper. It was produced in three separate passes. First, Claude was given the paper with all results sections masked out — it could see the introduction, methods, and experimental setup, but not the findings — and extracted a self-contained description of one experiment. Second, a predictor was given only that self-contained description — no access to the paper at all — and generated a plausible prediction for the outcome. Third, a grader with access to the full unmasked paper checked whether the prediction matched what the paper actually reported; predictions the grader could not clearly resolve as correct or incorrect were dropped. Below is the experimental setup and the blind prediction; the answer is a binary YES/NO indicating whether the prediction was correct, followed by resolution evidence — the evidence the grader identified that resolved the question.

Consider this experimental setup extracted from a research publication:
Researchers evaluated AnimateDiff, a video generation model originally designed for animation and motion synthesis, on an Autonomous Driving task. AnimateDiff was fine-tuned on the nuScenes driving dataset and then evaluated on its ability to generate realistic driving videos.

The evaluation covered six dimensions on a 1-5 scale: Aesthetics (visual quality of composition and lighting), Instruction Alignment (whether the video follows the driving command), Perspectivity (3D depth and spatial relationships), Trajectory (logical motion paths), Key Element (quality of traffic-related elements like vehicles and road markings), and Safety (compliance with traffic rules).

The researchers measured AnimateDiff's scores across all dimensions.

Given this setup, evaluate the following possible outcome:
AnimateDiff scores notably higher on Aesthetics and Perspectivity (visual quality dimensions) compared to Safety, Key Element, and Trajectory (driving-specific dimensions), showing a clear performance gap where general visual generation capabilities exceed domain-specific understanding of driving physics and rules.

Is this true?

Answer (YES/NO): NO